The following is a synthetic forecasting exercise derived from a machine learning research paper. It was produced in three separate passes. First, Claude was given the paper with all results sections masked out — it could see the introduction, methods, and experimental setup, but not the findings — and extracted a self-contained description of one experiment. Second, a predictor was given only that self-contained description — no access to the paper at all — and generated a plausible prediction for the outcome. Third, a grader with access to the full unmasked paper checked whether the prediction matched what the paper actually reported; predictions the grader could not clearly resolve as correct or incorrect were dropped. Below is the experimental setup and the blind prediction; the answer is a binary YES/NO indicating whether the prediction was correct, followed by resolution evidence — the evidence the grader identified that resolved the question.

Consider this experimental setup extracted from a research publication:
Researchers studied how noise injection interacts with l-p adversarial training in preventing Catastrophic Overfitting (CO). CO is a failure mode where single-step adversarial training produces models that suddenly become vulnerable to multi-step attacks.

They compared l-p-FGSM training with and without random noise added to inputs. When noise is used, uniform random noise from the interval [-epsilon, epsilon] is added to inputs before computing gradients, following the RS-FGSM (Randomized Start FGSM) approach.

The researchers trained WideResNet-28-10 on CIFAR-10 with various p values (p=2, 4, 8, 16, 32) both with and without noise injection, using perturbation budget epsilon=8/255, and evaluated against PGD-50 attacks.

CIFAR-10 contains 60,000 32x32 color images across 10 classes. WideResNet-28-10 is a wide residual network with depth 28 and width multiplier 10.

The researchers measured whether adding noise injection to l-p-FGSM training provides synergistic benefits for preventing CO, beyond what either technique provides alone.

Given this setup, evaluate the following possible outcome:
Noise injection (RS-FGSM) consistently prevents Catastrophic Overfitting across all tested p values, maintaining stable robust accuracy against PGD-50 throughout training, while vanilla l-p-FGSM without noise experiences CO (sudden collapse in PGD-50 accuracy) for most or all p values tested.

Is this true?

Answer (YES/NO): NO